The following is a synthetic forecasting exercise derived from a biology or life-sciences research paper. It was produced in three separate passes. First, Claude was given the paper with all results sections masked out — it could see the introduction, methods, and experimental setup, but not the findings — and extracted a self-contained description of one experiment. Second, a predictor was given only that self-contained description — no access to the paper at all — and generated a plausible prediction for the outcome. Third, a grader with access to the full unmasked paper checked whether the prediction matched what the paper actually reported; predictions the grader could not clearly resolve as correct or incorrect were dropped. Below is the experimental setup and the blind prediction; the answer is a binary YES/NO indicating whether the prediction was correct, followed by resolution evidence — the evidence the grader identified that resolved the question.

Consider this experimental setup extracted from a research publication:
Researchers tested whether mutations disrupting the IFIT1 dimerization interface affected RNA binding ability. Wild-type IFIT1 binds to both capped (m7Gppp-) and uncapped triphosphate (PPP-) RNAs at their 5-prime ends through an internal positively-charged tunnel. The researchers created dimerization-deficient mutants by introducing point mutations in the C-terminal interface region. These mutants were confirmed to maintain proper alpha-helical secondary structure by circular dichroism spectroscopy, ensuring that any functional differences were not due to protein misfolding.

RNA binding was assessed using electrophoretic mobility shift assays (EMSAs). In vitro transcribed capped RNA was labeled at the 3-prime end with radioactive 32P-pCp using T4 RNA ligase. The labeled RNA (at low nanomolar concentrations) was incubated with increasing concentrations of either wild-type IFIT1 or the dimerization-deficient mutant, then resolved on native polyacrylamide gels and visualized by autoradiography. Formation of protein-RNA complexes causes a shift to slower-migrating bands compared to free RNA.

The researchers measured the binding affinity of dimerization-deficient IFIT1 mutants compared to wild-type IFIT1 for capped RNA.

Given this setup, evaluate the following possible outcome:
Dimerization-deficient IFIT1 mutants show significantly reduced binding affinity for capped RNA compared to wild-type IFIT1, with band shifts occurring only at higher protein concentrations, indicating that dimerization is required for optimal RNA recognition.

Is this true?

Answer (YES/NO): NO